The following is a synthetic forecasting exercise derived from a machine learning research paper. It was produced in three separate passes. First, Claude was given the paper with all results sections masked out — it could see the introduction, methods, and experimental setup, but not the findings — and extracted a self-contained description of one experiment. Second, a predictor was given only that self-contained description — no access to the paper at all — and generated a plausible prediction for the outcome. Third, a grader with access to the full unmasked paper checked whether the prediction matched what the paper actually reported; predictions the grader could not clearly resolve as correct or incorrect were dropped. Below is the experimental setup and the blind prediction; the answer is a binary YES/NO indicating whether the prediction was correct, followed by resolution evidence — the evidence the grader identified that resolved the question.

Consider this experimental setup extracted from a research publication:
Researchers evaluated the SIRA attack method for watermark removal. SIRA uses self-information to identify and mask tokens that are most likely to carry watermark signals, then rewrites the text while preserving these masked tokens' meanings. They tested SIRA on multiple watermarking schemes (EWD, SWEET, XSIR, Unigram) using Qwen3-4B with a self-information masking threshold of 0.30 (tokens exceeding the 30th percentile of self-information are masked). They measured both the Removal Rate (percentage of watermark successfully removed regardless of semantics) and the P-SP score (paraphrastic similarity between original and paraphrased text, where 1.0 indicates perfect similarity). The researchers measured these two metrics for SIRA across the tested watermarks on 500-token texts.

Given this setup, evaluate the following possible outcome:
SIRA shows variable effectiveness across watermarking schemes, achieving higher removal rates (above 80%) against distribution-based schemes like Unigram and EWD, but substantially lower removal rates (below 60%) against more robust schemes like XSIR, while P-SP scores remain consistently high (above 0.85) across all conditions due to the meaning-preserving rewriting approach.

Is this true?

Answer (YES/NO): NO